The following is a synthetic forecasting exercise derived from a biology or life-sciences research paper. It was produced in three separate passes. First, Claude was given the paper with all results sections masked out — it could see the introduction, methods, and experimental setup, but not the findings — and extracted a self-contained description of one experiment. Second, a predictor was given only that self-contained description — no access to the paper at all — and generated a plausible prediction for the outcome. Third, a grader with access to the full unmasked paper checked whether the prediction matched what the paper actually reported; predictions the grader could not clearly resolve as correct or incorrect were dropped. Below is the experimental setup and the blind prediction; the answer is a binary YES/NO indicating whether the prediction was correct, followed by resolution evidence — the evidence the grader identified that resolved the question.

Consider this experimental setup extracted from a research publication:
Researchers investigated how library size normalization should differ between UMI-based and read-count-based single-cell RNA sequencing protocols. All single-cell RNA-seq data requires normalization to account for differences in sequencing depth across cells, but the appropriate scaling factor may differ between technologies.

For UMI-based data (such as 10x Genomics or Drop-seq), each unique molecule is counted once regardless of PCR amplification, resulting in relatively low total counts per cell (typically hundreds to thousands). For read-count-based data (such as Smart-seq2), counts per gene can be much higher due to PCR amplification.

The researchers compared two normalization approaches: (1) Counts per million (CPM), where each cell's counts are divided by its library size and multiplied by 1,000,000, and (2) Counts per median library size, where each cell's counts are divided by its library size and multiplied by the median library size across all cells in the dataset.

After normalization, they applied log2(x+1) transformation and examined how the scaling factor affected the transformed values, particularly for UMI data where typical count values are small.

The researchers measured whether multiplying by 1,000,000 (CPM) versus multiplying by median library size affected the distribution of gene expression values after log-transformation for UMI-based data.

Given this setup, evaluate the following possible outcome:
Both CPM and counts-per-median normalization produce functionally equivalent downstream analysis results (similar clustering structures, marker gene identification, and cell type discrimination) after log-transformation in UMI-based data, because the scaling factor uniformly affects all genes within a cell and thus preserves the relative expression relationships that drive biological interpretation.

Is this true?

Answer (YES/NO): NO